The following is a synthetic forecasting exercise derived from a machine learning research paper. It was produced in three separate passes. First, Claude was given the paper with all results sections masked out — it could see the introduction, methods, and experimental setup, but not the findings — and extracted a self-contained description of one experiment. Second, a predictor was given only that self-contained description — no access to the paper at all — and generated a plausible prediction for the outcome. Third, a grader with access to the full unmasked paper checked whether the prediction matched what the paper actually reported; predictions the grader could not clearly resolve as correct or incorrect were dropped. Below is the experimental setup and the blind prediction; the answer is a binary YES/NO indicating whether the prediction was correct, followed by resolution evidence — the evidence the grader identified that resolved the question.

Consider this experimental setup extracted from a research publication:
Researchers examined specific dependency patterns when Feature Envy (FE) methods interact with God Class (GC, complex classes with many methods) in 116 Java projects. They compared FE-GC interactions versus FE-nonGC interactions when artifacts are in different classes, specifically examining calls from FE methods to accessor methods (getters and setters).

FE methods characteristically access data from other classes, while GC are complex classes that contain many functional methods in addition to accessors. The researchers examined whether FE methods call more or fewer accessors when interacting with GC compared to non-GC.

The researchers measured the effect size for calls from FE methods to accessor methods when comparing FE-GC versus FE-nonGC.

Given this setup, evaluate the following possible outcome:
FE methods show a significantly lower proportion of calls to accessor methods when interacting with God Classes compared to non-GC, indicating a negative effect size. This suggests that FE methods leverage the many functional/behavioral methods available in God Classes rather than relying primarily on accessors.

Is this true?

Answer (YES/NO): YES